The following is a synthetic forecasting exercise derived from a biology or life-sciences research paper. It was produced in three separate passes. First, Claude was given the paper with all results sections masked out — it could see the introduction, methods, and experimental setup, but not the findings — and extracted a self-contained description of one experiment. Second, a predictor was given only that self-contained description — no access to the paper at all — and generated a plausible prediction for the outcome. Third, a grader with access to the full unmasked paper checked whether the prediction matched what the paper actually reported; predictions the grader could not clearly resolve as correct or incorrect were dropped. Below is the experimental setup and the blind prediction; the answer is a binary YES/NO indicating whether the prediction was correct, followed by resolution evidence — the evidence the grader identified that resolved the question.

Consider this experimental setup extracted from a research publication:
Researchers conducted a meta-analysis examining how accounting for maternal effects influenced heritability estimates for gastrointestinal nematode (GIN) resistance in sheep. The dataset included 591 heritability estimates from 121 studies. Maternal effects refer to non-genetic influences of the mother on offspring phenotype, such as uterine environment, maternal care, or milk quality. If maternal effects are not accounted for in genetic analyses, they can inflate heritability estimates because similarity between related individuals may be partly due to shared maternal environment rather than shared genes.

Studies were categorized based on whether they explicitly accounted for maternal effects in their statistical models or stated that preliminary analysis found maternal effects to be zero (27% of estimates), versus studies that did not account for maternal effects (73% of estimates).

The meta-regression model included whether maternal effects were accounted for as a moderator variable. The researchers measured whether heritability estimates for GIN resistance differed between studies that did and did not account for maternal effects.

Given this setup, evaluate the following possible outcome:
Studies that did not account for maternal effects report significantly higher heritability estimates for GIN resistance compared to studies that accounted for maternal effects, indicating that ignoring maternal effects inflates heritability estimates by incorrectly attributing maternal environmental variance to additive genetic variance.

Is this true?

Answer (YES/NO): NO